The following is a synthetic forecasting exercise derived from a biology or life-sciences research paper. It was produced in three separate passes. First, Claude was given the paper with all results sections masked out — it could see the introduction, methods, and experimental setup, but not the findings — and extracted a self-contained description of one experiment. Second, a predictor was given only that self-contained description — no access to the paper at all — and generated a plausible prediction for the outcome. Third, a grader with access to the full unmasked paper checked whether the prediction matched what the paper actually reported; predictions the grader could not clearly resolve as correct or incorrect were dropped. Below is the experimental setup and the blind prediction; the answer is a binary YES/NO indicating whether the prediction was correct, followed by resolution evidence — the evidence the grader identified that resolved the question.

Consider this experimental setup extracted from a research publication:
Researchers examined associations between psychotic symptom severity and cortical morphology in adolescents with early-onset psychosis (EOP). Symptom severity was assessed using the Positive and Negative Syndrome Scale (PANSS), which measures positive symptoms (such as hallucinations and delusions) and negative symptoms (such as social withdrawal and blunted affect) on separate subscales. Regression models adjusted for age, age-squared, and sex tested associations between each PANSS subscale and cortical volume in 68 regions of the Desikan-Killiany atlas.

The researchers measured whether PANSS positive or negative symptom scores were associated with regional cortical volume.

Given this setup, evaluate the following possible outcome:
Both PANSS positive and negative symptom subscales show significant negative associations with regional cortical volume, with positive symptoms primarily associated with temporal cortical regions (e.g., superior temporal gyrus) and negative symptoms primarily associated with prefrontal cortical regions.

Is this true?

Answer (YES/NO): NO